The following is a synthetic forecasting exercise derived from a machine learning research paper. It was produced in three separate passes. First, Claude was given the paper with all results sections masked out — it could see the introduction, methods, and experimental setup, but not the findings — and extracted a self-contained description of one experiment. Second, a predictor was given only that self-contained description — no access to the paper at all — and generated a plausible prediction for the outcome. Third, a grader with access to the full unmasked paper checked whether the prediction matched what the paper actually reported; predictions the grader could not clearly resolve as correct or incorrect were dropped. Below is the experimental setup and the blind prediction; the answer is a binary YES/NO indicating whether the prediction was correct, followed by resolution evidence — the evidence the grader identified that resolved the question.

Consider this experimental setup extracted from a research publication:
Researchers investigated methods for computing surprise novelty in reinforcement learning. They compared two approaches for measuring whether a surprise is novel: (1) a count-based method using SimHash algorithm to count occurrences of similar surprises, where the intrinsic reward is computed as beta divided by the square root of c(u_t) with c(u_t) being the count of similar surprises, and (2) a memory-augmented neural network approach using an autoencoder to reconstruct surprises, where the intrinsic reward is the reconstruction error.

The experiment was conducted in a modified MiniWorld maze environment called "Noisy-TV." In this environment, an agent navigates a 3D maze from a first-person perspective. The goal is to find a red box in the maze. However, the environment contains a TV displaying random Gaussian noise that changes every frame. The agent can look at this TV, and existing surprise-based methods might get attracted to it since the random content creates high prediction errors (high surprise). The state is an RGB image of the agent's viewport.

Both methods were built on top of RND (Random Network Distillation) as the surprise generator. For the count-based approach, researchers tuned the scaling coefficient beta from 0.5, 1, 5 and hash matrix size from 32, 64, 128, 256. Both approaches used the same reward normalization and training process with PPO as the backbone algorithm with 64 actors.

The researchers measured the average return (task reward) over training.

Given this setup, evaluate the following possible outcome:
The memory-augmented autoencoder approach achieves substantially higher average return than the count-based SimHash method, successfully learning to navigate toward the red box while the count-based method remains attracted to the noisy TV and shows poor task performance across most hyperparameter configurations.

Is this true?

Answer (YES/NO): YES